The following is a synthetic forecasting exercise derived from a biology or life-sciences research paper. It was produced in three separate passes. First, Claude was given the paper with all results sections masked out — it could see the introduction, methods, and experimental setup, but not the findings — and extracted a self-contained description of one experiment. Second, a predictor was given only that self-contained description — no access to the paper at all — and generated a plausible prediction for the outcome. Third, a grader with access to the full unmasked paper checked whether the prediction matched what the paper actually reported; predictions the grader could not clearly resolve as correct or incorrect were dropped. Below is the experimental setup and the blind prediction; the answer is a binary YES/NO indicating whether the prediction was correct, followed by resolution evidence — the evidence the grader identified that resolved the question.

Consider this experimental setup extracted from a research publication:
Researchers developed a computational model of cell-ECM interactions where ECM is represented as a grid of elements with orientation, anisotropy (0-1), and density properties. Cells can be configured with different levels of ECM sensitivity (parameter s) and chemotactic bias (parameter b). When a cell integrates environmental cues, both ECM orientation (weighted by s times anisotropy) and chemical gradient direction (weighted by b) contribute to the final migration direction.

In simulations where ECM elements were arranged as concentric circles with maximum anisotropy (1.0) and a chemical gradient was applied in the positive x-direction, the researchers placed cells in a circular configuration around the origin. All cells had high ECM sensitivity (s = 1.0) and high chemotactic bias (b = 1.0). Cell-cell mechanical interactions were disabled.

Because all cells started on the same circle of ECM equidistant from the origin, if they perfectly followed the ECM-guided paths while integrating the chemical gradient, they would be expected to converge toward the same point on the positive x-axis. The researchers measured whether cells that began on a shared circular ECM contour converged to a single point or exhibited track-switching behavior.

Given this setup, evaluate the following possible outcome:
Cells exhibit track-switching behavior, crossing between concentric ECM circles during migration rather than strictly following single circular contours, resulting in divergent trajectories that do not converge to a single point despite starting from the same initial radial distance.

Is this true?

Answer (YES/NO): YES